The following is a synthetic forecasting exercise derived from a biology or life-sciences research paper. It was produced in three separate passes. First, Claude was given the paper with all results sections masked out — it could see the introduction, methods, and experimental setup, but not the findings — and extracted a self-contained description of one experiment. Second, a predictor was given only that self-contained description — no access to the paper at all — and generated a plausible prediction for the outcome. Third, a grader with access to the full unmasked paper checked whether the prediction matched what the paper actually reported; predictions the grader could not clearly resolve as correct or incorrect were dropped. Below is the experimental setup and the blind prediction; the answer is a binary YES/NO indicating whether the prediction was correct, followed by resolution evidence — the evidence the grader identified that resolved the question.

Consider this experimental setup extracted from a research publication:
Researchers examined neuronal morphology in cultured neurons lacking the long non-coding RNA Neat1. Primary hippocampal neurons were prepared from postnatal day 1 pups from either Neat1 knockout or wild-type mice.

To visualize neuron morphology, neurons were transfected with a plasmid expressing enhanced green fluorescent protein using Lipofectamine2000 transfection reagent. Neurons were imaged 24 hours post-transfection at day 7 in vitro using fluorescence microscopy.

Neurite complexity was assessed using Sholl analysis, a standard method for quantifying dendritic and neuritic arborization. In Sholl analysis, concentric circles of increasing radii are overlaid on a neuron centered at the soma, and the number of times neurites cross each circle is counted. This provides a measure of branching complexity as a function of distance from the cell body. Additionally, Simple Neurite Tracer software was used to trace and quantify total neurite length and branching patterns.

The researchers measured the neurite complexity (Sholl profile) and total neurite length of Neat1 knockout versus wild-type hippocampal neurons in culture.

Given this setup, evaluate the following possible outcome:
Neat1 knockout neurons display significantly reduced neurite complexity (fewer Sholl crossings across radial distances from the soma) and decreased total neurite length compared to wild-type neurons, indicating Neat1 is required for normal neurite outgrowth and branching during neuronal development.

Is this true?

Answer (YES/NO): NO